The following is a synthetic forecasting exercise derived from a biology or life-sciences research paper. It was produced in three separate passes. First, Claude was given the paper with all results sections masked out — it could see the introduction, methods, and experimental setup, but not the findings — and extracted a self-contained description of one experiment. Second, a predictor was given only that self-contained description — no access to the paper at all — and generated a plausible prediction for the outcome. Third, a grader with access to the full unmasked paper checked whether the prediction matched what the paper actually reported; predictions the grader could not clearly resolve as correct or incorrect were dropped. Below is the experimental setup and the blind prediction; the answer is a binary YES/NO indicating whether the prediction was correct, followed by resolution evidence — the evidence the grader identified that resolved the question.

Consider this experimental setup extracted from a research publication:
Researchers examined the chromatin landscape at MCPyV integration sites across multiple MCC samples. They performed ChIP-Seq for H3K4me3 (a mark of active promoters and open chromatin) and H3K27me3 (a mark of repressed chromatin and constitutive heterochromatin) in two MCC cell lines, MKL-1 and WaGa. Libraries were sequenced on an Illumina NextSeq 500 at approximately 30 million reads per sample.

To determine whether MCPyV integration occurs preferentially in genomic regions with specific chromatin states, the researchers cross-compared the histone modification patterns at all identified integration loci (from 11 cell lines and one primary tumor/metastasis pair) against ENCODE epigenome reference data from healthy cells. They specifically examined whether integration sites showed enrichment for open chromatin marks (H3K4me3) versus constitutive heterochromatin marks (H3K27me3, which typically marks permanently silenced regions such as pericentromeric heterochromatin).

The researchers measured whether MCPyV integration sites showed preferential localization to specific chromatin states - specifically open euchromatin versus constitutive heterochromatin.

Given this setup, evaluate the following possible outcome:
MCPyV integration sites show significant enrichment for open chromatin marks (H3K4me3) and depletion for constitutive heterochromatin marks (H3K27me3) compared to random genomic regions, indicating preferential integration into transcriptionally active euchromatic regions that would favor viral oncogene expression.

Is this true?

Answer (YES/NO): YES